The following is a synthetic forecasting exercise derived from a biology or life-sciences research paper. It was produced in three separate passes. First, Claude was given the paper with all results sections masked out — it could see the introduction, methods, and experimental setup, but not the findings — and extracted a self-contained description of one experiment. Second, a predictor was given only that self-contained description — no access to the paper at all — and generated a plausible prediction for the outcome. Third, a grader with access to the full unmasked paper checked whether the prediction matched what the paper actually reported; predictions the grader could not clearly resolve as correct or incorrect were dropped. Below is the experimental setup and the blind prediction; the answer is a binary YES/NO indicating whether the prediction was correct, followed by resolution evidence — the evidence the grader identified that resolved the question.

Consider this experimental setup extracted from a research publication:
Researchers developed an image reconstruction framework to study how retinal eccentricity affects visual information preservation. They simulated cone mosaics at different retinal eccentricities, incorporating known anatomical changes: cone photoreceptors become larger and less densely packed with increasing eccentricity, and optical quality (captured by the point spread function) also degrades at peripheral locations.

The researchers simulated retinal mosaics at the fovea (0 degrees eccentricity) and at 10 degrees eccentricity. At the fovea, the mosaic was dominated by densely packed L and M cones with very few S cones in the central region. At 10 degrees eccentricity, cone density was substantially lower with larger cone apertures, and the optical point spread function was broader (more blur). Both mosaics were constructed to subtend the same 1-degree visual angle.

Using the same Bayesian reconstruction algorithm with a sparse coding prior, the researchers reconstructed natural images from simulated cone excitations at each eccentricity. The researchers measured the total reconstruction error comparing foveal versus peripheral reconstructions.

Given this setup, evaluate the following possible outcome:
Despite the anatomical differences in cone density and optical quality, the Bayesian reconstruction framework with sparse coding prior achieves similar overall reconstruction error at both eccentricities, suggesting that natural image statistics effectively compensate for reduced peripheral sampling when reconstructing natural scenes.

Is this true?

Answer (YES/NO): NO